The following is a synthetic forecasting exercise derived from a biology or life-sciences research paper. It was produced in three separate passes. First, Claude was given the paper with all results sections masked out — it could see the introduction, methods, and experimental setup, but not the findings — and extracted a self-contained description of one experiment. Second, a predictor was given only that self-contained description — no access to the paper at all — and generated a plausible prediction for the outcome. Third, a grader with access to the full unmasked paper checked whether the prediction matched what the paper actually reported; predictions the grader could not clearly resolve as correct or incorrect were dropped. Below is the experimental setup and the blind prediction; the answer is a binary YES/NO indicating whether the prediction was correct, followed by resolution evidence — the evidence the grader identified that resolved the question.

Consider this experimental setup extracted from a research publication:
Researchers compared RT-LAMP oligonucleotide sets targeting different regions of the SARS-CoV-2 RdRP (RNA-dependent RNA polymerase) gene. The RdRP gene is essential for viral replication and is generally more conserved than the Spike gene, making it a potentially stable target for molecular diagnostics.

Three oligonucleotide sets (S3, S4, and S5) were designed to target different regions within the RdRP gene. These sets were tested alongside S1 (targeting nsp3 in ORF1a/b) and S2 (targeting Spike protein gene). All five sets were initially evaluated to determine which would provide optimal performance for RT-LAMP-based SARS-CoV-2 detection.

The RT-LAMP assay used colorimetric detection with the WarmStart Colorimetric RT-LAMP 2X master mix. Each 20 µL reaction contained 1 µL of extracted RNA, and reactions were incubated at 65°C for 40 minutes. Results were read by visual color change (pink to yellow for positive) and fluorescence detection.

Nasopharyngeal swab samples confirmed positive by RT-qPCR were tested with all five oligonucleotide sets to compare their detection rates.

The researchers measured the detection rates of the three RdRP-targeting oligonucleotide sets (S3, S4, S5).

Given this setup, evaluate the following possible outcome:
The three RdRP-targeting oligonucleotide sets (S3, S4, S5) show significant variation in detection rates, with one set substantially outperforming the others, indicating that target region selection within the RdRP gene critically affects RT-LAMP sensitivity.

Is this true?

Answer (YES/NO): YES